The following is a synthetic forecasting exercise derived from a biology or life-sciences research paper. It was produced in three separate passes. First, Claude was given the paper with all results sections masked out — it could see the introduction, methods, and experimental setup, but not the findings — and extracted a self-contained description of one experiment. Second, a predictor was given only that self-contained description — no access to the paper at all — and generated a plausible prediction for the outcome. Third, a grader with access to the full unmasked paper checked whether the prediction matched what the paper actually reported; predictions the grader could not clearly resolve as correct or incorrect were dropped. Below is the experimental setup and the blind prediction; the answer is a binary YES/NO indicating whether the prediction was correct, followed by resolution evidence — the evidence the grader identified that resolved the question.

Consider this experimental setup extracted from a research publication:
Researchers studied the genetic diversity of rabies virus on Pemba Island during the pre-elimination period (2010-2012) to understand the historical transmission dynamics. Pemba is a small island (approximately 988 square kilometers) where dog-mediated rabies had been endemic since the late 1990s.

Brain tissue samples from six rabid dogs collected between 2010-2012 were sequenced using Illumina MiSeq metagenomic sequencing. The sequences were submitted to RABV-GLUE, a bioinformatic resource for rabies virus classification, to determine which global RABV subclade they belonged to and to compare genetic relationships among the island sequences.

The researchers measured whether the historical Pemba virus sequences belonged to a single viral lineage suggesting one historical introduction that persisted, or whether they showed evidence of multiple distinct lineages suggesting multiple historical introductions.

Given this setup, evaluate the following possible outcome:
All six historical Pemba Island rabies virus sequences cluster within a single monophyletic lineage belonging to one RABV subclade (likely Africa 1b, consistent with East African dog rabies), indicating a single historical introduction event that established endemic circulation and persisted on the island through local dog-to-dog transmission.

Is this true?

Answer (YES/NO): NO